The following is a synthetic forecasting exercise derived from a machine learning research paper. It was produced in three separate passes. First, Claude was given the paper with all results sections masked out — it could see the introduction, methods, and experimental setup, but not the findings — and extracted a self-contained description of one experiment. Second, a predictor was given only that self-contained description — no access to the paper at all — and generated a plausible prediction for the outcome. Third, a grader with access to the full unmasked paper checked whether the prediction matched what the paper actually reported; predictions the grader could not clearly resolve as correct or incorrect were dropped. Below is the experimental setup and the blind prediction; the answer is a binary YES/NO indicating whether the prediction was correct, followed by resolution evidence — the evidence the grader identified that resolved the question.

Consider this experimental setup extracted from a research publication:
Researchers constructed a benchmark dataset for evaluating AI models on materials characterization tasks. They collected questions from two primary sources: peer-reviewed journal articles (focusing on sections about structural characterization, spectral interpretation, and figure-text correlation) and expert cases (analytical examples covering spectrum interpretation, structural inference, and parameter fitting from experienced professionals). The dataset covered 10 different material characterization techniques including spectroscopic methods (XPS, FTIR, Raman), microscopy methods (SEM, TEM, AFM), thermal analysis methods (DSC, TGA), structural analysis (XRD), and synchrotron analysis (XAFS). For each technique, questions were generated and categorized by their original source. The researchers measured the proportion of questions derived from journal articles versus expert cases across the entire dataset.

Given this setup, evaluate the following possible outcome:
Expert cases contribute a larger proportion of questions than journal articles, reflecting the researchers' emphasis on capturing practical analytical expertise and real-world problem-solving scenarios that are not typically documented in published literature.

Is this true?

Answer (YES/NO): NO